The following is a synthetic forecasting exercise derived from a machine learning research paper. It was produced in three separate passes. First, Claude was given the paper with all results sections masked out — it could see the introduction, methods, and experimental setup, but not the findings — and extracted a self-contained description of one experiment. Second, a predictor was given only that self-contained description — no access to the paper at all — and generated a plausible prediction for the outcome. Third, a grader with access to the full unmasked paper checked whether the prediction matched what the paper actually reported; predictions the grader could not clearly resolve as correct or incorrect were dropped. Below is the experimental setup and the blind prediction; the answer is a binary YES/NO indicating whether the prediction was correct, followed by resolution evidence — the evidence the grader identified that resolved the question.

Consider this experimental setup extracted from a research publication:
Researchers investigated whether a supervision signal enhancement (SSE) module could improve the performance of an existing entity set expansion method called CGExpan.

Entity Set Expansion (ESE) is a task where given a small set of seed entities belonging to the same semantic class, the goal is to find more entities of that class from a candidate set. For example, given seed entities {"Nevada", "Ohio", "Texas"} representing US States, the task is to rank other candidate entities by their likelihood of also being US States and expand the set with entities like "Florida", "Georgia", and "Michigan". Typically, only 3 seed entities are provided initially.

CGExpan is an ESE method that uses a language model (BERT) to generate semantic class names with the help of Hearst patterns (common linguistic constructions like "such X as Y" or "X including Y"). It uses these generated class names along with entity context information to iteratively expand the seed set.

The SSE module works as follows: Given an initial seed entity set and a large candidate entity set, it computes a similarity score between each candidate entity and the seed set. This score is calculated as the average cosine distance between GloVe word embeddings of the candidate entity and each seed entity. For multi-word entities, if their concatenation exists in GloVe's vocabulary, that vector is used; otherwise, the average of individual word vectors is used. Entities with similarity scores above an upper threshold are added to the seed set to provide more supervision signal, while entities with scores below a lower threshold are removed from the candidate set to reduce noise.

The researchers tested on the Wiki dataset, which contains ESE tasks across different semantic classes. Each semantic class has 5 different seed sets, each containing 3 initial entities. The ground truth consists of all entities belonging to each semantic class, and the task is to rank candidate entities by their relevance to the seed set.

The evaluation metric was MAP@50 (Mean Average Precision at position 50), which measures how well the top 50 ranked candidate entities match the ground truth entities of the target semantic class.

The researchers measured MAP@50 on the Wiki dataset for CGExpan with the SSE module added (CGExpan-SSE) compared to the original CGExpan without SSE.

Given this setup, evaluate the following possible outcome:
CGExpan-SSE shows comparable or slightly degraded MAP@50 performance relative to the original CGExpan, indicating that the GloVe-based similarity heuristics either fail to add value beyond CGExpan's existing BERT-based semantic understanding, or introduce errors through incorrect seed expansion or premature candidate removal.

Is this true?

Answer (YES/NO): NO